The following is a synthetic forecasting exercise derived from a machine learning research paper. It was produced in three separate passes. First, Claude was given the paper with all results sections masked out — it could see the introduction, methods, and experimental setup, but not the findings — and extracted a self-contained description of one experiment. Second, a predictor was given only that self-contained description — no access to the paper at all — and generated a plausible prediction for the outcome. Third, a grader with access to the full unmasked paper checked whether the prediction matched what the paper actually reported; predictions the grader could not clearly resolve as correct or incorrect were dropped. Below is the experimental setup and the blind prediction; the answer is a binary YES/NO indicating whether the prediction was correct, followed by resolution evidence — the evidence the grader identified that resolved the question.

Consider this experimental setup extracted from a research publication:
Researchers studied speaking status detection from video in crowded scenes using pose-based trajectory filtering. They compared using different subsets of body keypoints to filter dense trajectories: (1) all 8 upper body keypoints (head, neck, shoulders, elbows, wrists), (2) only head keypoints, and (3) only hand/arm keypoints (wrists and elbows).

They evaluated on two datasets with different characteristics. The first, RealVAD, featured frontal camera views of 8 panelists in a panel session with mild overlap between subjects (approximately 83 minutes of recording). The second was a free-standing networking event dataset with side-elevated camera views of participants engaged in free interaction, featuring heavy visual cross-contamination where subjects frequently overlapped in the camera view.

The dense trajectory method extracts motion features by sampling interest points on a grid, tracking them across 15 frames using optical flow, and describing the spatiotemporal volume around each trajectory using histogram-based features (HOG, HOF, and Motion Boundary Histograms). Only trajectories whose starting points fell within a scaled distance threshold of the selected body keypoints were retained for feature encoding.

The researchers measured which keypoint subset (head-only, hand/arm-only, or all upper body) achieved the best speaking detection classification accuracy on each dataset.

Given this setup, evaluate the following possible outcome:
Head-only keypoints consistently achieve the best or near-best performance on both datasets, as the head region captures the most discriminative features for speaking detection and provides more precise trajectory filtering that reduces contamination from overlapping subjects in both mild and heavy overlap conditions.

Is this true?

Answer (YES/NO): NO